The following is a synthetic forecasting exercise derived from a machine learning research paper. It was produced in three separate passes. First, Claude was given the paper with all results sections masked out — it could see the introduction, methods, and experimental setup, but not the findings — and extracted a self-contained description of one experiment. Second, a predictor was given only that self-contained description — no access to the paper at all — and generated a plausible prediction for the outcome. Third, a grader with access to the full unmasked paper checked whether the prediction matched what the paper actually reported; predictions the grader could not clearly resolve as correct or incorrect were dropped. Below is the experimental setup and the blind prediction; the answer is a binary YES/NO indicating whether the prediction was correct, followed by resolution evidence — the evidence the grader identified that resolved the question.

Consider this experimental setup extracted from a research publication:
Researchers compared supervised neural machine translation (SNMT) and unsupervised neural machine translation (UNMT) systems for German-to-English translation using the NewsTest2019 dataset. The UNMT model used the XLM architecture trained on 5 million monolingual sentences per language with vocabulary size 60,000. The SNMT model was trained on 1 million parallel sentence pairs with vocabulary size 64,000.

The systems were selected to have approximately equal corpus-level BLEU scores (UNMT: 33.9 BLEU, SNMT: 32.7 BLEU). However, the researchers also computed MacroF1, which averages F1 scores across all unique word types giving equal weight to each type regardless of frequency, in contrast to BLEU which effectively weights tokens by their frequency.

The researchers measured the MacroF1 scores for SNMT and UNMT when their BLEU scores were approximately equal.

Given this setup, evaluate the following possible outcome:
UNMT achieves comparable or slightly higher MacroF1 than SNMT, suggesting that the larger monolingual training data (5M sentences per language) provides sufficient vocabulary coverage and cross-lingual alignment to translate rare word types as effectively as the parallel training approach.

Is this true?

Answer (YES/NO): NO